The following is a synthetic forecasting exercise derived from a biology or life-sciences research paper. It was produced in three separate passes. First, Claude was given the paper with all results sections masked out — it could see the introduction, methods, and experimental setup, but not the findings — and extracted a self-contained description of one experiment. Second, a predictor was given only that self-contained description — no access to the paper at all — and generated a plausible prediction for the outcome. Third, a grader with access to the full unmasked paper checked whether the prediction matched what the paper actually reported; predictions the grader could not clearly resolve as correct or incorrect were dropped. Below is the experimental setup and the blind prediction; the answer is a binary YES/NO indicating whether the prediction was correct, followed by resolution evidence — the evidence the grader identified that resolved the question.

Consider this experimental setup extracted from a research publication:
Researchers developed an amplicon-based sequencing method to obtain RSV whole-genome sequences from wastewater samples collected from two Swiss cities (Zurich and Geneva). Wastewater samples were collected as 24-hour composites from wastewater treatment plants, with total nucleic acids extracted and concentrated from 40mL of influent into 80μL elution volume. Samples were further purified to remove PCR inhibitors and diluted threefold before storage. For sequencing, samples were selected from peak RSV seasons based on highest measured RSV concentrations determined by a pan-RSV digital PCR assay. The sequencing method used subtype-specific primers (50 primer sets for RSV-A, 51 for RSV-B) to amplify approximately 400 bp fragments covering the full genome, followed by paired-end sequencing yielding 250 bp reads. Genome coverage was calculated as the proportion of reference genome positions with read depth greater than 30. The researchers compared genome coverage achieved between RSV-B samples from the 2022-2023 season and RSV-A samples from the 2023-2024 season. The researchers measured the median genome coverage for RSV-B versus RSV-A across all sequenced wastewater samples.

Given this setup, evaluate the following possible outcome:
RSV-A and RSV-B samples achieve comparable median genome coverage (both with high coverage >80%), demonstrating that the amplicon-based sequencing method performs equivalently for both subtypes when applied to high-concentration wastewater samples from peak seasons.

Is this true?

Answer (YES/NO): NO